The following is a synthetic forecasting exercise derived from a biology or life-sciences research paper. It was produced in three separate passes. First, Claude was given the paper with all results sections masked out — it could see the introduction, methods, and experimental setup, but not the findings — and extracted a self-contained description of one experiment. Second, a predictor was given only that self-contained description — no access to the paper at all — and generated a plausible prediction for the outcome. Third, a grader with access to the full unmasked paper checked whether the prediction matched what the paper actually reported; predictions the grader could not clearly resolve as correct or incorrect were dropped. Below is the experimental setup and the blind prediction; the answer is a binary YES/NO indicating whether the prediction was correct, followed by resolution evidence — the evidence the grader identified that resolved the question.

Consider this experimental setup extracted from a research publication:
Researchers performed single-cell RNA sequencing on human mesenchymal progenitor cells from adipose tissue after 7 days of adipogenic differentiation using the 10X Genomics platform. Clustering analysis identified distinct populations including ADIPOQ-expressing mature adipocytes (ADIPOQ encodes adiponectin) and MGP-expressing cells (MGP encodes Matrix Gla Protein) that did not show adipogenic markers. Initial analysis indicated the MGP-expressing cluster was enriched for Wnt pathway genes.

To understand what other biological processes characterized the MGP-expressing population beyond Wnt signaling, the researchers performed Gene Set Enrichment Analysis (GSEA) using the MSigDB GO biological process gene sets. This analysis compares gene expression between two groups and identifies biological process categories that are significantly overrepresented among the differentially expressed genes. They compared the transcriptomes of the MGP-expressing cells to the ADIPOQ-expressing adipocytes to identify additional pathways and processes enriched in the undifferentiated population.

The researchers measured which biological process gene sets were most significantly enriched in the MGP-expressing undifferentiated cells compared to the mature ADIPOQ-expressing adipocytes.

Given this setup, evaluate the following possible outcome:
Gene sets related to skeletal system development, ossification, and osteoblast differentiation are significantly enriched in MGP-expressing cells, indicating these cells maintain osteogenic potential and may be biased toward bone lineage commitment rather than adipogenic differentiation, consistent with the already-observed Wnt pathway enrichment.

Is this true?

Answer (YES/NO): NO